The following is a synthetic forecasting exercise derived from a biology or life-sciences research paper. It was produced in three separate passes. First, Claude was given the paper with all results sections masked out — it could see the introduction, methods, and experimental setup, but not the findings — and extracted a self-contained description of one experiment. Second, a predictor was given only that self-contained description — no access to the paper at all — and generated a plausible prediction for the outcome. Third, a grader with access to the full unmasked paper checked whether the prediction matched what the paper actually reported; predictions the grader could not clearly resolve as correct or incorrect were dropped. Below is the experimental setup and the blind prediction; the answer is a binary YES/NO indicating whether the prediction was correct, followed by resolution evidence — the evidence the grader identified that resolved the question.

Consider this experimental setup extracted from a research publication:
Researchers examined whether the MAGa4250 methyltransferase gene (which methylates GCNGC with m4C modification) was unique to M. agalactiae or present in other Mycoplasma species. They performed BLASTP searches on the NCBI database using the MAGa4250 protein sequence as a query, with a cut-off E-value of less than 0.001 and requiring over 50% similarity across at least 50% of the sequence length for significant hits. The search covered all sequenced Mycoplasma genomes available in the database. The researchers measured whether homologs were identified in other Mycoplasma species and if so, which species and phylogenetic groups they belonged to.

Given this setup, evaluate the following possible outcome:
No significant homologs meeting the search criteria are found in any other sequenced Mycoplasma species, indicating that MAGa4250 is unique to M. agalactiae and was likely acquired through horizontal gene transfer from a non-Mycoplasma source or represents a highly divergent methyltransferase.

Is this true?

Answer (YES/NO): NO